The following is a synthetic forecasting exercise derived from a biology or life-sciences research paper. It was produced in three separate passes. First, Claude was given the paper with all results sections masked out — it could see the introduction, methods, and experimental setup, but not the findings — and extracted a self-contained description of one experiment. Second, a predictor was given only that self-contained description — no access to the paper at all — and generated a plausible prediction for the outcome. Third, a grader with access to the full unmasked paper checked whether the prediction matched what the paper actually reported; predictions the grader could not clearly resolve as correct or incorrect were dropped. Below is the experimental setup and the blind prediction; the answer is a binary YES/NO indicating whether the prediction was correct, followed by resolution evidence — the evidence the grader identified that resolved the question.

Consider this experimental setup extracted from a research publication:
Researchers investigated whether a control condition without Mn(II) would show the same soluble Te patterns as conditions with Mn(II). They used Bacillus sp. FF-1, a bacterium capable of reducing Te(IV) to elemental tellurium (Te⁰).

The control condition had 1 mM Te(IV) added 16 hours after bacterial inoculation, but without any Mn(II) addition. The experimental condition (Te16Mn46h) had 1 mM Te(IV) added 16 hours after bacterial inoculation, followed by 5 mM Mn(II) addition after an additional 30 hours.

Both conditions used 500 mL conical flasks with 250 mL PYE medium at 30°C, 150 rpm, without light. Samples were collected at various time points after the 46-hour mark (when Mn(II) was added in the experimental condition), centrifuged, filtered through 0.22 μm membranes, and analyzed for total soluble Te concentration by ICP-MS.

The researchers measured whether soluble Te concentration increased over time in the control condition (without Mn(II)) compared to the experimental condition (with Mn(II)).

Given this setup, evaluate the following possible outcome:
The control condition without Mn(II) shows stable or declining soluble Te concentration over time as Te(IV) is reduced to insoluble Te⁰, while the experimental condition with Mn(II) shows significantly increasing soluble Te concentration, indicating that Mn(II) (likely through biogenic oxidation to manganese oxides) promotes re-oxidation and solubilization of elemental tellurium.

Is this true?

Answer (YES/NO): NO